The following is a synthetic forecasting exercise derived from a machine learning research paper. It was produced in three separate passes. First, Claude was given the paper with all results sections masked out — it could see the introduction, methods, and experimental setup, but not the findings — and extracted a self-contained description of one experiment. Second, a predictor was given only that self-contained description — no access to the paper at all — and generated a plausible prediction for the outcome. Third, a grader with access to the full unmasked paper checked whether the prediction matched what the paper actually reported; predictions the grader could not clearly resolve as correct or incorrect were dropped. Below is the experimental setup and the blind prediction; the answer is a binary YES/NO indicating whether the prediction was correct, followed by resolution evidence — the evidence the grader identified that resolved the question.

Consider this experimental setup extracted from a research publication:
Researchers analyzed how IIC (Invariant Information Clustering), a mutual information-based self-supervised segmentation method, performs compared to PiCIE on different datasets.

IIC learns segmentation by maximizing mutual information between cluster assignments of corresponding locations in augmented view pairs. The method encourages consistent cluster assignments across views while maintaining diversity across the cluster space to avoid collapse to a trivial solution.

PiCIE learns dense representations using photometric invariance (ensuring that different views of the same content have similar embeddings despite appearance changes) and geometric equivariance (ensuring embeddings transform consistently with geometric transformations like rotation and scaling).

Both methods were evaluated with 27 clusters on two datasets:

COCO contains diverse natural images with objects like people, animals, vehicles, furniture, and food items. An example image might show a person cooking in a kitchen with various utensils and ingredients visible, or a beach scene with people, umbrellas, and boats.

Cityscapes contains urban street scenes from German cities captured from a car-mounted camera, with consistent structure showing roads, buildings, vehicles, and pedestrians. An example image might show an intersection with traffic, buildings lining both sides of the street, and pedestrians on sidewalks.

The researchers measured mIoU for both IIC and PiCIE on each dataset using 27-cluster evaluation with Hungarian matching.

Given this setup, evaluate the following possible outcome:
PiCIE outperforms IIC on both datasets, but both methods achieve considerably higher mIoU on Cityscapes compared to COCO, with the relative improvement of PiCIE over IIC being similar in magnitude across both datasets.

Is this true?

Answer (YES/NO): NO